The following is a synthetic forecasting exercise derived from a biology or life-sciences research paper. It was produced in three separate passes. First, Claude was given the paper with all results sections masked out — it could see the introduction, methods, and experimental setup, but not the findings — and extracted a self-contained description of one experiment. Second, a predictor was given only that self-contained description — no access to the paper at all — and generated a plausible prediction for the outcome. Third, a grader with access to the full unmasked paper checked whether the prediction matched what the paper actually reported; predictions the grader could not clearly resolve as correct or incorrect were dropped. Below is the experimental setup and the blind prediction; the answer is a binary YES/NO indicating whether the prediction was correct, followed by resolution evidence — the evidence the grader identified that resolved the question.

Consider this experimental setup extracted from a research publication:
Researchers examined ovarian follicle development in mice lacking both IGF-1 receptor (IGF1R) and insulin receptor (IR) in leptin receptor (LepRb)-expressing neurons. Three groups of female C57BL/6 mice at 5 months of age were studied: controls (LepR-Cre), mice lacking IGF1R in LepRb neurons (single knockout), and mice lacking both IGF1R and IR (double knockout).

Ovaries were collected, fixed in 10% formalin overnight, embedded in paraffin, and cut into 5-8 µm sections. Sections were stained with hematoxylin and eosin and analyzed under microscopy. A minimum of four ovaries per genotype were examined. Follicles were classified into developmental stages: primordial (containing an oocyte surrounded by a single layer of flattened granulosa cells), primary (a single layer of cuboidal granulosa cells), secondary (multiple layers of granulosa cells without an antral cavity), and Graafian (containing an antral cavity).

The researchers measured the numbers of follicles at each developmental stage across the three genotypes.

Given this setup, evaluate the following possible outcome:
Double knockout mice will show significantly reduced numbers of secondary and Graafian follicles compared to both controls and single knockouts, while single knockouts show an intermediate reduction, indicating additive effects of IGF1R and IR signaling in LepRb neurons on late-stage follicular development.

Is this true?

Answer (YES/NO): NO